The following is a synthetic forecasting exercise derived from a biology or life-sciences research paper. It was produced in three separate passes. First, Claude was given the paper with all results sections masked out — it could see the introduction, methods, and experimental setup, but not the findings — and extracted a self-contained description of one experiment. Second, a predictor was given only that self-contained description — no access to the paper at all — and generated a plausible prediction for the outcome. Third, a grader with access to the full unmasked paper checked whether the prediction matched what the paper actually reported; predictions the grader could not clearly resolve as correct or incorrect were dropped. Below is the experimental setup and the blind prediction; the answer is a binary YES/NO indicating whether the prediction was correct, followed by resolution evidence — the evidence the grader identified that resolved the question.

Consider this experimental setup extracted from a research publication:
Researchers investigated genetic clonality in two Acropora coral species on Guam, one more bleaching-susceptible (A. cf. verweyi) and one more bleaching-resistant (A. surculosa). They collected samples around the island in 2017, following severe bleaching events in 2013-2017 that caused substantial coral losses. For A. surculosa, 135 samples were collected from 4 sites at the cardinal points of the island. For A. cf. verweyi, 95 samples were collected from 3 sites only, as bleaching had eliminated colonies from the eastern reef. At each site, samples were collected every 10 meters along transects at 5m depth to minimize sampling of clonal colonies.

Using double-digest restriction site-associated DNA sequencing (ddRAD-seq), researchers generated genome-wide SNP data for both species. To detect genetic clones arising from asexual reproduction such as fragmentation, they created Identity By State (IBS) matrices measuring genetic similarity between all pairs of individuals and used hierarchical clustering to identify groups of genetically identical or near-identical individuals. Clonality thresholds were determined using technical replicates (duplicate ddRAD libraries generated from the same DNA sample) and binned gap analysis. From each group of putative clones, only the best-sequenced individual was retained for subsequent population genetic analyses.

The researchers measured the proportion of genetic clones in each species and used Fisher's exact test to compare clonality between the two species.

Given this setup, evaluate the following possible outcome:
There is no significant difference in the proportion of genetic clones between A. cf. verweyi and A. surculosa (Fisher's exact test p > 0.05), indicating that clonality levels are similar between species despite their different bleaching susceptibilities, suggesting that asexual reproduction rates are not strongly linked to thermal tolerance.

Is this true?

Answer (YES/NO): NO